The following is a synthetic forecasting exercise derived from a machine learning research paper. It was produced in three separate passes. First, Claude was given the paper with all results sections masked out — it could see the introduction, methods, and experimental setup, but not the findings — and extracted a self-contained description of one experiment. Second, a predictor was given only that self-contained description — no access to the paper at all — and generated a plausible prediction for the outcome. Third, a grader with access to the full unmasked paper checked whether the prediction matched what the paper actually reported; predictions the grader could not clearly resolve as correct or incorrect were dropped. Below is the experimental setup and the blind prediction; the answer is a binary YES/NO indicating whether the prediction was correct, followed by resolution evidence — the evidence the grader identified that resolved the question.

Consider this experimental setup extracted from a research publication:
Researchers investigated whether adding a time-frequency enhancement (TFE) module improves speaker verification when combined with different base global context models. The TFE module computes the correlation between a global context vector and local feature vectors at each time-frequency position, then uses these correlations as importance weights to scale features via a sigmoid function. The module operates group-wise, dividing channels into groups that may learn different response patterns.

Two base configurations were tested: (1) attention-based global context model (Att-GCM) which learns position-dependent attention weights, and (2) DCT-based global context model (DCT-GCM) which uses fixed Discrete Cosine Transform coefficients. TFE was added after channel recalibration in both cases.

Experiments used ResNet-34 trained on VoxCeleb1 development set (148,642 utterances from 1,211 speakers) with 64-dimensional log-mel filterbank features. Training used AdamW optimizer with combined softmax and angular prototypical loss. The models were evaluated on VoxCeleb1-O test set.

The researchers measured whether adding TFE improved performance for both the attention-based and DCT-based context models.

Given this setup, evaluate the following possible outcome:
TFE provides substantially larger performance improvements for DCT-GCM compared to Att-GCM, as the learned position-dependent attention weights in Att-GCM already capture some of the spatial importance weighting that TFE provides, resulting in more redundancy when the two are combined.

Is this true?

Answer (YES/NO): NO